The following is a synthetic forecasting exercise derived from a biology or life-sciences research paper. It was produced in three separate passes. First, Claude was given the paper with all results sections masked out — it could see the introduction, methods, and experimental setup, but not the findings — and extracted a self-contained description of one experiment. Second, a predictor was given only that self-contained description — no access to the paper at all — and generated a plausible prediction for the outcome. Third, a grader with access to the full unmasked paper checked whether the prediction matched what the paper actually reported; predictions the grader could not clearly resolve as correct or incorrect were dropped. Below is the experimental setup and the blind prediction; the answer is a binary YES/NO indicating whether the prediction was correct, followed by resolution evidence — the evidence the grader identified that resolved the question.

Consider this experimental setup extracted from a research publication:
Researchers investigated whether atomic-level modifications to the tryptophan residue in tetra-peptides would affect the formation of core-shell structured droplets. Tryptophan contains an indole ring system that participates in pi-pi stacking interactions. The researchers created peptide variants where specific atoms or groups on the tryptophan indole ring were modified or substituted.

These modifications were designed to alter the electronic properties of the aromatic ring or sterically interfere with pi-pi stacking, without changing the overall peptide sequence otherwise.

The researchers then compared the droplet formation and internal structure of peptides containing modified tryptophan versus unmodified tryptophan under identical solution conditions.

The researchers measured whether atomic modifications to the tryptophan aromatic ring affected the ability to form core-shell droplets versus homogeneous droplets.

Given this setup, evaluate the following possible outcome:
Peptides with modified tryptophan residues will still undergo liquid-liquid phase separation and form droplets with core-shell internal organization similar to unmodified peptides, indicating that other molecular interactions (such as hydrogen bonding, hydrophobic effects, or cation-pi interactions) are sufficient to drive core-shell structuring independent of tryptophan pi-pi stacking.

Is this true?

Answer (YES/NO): NO